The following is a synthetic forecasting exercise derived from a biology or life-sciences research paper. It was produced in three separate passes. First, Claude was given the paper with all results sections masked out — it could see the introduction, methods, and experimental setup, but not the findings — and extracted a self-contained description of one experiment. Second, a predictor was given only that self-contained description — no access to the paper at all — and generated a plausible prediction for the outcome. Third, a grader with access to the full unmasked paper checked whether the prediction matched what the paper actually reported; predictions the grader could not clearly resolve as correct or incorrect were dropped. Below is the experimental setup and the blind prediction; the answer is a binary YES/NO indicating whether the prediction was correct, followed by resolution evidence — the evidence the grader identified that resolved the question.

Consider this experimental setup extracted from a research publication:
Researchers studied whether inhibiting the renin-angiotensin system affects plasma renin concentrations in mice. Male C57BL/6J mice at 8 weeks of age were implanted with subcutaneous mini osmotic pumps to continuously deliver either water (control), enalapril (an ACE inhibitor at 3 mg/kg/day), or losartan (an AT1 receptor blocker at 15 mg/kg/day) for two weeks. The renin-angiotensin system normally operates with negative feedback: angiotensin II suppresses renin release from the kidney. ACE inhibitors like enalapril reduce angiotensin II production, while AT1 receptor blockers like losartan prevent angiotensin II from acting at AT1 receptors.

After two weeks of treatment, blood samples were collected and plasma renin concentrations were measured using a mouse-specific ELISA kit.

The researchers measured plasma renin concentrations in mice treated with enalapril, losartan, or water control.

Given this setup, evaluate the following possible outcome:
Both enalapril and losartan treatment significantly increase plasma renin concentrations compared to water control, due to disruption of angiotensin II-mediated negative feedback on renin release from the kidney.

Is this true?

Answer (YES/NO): YES